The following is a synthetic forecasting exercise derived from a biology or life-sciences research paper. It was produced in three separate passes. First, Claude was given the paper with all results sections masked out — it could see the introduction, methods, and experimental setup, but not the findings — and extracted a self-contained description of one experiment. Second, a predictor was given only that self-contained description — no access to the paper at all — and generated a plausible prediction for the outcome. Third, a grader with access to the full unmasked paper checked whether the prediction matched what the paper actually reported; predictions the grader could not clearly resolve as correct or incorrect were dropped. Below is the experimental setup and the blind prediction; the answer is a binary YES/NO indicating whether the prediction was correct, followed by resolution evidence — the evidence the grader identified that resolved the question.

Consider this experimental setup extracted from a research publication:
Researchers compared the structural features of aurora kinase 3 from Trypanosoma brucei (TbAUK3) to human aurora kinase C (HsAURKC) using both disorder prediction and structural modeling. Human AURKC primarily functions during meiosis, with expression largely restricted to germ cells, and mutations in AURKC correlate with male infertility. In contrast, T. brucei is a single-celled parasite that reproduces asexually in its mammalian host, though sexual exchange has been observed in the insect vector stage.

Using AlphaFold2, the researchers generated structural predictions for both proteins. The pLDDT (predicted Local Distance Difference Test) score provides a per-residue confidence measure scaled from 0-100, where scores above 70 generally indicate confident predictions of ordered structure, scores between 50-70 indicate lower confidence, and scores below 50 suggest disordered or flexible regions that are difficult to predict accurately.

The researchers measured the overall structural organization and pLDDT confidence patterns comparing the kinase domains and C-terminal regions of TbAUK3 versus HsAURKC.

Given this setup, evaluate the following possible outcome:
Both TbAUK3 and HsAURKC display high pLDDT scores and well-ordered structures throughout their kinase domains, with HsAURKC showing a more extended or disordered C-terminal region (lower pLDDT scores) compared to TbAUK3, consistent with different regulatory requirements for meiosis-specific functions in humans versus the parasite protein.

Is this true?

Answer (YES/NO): NO